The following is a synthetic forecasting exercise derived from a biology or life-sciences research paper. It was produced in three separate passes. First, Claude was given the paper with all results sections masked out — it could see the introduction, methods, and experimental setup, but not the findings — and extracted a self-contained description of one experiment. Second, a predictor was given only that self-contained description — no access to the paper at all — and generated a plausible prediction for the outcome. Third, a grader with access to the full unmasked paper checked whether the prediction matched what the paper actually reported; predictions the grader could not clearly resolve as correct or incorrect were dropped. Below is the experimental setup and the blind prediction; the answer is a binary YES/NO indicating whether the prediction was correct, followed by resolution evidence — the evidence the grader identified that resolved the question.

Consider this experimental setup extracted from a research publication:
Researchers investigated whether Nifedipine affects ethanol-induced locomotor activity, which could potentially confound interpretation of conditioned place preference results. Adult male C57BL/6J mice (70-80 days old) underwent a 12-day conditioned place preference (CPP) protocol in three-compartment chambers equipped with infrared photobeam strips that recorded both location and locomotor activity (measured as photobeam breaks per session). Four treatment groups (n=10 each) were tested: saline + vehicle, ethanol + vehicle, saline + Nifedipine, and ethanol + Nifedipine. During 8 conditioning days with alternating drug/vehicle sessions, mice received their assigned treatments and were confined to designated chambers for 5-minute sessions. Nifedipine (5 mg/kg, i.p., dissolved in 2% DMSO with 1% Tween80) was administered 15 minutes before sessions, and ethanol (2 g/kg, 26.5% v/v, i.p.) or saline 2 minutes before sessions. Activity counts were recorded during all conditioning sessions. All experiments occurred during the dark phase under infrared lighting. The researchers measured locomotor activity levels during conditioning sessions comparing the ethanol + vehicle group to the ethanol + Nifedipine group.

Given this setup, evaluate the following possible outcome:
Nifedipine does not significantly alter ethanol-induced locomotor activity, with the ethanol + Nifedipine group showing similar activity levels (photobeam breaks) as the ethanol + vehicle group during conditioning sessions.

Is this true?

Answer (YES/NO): YES